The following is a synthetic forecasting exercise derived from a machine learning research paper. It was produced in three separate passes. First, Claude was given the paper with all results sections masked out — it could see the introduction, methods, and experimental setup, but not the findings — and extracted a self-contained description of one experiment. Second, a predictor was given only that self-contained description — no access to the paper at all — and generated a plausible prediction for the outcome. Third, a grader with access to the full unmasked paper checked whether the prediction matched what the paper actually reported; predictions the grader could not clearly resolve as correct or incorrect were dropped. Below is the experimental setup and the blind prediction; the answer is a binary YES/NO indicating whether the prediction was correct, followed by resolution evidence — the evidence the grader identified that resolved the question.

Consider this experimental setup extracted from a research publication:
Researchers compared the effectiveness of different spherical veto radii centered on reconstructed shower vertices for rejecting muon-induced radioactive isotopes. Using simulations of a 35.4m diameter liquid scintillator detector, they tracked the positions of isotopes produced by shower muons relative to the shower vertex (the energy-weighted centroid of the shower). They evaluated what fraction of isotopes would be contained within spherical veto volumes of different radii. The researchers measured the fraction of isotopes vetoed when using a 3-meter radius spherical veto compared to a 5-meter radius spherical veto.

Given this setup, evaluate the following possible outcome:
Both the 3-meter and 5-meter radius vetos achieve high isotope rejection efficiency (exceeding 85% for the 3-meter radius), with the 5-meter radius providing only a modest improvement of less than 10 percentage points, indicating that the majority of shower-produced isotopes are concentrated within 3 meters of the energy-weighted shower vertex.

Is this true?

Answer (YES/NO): NO